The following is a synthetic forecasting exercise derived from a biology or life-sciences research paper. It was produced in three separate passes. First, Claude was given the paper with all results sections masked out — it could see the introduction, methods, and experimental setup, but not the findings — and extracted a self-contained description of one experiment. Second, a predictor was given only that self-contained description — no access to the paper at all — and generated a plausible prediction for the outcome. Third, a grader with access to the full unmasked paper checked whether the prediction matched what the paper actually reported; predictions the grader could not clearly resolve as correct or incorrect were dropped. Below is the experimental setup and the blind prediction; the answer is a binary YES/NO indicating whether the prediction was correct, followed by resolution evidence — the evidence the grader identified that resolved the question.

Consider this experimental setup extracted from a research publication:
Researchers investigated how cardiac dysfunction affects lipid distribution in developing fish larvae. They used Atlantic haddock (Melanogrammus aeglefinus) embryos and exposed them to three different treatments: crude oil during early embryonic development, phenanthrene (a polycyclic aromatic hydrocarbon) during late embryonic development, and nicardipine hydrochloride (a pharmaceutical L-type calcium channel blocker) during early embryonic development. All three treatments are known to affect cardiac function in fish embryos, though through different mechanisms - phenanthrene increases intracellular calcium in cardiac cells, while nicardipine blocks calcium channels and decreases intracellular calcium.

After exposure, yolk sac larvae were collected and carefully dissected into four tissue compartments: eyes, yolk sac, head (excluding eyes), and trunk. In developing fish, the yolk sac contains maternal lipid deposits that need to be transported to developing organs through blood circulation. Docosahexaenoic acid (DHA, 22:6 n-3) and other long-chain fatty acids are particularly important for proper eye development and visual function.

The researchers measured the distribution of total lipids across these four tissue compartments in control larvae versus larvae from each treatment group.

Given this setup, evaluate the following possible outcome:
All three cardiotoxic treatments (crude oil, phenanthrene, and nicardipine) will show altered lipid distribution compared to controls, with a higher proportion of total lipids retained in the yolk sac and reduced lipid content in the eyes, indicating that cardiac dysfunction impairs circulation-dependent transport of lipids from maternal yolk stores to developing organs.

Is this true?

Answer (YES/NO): NO